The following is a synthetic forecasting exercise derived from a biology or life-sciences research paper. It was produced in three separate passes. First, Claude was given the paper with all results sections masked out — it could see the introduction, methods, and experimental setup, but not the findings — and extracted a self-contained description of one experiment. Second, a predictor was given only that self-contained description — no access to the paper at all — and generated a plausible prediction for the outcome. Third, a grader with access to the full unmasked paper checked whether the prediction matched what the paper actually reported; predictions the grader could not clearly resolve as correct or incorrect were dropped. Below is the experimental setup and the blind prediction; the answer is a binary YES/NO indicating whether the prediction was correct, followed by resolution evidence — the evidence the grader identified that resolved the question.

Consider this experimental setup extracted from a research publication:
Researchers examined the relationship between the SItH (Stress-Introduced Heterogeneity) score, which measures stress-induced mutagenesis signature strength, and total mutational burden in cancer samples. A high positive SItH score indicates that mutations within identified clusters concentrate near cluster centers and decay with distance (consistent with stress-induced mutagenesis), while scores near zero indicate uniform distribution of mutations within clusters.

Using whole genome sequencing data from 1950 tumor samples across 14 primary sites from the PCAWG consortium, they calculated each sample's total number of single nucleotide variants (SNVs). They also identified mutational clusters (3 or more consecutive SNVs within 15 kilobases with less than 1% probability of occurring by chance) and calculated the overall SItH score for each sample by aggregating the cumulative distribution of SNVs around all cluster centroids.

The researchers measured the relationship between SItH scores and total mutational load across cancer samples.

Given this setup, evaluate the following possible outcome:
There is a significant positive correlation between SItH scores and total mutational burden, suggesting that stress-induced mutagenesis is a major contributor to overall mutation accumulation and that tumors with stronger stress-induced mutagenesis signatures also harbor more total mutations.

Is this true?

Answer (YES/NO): NO